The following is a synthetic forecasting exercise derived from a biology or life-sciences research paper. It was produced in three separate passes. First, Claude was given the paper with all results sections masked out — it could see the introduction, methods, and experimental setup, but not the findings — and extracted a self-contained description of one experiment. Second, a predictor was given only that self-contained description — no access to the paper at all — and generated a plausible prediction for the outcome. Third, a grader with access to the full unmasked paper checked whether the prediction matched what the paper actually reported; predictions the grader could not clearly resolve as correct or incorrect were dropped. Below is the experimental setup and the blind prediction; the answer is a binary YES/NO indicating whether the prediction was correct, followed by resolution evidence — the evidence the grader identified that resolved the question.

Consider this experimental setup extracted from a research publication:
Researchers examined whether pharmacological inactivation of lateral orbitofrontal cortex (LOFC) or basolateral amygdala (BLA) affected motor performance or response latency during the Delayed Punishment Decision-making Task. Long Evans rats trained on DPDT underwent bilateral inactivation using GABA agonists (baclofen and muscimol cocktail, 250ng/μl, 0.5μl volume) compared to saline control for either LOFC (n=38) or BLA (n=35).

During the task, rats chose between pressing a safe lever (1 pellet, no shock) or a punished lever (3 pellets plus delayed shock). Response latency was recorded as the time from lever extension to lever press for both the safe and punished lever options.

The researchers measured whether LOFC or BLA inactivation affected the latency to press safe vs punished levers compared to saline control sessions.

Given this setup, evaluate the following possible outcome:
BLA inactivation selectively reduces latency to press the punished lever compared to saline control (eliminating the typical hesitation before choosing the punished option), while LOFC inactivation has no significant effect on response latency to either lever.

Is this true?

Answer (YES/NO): NO